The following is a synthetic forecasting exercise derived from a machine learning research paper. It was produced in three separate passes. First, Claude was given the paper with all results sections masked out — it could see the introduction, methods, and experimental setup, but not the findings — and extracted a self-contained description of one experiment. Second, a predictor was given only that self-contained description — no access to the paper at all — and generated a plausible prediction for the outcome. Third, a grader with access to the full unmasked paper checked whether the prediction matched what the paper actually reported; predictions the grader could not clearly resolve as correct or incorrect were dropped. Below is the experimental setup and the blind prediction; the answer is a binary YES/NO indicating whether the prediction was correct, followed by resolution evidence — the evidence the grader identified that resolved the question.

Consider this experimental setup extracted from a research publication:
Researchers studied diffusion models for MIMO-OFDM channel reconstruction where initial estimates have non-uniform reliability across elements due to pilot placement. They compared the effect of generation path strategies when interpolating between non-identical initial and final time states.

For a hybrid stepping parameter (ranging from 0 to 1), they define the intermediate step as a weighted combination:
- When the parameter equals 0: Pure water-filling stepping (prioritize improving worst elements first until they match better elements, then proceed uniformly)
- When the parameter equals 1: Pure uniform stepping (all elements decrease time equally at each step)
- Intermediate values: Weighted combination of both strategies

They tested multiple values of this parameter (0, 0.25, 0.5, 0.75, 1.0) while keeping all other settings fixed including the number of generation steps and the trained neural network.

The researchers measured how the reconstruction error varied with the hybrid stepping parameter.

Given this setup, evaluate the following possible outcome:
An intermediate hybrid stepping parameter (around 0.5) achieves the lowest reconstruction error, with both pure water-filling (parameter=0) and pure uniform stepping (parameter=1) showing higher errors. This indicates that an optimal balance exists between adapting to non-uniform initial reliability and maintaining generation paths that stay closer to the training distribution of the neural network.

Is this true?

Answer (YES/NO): NO